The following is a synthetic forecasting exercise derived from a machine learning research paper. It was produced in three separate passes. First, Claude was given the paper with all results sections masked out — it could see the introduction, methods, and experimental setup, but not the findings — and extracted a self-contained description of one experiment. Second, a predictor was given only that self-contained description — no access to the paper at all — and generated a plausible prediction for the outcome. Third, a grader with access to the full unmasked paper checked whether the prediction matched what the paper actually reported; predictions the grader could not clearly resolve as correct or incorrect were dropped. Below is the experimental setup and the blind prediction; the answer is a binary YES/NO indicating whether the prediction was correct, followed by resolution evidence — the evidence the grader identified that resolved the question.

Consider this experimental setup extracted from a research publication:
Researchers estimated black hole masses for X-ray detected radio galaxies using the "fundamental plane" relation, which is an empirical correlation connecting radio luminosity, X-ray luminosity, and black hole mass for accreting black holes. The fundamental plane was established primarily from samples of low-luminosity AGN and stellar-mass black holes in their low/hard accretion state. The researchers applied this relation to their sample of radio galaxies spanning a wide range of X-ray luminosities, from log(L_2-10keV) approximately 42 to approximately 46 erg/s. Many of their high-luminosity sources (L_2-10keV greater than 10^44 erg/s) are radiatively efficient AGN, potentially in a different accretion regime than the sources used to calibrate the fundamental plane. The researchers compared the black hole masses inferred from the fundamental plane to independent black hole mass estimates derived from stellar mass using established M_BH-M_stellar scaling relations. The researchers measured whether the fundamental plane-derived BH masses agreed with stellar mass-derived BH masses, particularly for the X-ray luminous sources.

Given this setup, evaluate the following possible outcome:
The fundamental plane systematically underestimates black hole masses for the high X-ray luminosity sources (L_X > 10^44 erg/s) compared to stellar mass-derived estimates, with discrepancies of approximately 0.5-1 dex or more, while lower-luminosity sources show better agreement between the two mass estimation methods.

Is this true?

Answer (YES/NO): NO